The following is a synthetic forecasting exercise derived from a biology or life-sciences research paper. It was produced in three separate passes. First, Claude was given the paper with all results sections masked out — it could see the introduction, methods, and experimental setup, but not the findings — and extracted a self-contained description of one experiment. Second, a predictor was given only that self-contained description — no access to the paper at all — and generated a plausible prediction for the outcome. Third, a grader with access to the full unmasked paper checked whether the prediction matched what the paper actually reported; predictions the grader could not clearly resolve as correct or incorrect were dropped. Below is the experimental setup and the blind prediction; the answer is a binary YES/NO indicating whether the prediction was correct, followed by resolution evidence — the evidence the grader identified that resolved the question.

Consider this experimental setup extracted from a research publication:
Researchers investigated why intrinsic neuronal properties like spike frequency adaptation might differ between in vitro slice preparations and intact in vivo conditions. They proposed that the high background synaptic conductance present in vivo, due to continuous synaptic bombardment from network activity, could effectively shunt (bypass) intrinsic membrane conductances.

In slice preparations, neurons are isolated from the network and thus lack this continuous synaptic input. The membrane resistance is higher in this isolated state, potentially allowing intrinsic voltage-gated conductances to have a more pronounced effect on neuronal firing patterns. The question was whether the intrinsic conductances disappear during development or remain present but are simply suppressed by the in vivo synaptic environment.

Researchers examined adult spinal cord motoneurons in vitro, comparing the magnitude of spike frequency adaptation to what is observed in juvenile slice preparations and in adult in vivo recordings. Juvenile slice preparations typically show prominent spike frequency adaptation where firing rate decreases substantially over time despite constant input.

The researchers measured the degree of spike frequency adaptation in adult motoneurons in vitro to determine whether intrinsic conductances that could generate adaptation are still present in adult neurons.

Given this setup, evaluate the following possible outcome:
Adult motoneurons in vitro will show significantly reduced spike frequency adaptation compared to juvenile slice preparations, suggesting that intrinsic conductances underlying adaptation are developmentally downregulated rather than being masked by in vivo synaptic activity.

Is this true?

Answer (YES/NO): YES